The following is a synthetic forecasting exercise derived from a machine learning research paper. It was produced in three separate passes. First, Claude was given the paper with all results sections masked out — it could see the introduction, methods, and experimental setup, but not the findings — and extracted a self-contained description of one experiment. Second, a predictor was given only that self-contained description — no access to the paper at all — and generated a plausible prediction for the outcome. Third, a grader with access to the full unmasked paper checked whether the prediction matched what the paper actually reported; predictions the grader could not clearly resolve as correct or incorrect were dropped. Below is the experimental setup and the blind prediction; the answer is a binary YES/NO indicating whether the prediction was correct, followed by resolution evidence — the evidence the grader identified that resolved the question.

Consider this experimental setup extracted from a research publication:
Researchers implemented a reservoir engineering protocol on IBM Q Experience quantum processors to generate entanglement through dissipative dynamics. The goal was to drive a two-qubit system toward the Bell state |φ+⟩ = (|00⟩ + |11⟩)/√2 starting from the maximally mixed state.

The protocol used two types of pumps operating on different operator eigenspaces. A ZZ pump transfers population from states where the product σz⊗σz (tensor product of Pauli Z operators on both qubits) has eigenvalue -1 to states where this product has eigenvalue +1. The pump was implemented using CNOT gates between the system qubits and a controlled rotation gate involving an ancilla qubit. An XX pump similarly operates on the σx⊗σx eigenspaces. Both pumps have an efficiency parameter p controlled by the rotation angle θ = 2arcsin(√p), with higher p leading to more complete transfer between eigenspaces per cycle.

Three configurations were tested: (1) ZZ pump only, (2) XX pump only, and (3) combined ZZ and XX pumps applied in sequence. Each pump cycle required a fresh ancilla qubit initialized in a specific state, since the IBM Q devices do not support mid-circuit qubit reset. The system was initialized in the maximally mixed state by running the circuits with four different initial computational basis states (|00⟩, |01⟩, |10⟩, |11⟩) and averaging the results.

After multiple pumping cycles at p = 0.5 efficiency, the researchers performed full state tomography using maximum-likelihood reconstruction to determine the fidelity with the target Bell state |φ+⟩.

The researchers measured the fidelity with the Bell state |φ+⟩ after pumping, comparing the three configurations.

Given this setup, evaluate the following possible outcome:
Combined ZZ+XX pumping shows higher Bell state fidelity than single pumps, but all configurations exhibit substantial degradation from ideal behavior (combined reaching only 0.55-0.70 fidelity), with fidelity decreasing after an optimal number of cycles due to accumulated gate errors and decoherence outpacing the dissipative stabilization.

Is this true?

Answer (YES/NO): NO